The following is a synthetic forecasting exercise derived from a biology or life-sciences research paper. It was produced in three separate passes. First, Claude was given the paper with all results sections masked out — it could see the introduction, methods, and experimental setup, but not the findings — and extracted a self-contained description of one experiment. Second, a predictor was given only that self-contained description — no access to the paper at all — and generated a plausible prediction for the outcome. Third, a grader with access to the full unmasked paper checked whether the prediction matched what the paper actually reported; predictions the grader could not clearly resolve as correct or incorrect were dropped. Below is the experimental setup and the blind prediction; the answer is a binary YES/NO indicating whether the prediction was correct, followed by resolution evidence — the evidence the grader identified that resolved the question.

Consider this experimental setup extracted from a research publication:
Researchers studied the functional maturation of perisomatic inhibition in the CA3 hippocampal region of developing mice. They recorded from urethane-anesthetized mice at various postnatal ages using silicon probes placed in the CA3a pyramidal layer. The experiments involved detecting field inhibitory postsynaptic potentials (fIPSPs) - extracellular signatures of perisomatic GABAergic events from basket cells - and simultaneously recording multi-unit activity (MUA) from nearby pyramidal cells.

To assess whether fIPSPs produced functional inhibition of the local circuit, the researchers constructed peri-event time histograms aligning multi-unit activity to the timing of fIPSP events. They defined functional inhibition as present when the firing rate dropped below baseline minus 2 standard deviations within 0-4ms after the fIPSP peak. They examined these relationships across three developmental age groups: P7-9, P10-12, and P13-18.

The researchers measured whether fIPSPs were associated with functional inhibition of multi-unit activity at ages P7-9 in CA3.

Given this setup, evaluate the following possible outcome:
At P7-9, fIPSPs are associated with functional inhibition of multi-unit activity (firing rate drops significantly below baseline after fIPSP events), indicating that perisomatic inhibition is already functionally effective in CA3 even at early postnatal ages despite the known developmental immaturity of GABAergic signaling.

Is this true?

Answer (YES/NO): NO